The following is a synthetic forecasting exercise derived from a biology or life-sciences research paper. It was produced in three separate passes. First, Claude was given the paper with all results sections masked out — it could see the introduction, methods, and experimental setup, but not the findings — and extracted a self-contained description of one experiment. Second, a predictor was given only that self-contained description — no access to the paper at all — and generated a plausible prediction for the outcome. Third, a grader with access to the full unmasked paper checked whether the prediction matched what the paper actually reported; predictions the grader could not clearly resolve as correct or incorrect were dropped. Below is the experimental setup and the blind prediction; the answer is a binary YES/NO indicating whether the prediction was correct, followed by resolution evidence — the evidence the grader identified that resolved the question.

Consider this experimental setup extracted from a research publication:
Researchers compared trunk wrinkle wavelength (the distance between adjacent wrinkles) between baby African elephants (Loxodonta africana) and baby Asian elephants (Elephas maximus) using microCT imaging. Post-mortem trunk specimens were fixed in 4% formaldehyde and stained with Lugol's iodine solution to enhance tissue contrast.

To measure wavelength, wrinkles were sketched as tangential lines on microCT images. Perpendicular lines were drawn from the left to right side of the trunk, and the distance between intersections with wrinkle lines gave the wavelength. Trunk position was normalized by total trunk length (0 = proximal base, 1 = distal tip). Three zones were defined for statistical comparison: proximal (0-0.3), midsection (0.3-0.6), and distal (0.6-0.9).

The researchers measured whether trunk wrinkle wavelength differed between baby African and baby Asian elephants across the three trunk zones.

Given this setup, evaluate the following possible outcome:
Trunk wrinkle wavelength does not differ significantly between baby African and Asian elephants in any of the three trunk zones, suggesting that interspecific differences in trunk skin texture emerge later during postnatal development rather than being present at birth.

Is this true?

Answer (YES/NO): NO